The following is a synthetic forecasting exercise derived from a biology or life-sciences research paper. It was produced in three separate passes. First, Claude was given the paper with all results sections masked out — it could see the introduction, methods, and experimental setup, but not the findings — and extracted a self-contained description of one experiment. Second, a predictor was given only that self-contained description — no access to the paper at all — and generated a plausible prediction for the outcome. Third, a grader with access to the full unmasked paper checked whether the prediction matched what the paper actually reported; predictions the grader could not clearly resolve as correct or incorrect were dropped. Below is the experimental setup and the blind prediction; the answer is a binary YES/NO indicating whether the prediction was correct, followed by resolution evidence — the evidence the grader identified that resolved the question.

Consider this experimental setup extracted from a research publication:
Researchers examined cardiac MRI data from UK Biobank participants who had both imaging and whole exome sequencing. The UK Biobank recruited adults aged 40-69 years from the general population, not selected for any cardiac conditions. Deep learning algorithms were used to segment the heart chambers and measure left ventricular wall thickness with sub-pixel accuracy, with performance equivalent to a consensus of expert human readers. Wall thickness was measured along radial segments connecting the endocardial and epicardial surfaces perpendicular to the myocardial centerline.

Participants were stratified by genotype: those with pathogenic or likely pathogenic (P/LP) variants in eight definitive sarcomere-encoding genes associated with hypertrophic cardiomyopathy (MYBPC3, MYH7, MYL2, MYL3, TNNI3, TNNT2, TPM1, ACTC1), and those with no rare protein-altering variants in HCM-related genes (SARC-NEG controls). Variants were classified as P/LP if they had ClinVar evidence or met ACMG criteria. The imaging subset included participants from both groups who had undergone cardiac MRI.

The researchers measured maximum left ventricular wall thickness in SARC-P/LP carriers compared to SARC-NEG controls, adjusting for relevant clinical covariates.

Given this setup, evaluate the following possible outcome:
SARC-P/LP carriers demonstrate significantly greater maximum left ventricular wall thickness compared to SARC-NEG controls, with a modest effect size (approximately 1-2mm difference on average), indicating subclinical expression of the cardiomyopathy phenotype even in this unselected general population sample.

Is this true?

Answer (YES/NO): YES